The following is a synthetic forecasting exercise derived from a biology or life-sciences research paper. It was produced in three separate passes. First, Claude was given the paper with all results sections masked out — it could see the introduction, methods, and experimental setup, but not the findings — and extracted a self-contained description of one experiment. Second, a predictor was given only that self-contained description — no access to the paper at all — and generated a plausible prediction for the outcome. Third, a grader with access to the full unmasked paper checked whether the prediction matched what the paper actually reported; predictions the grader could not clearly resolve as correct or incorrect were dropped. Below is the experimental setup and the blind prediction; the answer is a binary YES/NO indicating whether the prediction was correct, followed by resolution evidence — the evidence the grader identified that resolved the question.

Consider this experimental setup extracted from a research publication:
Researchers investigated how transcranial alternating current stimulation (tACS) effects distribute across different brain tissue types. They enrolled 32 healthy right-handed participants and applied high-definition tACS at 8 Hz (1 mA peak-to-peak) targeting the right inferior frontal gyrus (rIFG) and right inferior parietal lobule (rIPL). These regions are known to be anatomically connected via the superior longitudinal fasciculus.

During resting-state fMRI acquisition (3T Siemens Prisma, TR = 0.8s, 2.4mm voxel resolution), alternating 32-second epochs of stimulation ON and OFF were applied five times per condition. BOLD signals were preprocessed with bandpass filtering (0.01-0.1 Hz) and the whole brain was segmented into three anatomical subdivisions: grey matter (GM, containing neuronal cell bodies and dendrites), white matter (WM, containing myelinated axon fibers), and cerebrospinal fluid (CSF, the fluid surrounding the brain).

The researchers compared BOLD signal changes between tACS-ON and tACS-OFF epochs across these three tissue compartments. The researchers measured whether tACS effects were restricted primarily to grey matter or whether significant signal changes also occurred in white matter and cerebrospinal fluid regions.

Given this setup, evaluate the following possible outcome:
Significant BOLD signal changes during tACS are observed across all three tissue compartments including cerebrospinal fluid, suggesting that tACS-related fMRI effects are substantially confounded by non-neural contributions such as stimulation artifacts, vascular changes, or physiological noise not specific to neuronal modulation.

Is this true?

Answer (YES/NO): NO